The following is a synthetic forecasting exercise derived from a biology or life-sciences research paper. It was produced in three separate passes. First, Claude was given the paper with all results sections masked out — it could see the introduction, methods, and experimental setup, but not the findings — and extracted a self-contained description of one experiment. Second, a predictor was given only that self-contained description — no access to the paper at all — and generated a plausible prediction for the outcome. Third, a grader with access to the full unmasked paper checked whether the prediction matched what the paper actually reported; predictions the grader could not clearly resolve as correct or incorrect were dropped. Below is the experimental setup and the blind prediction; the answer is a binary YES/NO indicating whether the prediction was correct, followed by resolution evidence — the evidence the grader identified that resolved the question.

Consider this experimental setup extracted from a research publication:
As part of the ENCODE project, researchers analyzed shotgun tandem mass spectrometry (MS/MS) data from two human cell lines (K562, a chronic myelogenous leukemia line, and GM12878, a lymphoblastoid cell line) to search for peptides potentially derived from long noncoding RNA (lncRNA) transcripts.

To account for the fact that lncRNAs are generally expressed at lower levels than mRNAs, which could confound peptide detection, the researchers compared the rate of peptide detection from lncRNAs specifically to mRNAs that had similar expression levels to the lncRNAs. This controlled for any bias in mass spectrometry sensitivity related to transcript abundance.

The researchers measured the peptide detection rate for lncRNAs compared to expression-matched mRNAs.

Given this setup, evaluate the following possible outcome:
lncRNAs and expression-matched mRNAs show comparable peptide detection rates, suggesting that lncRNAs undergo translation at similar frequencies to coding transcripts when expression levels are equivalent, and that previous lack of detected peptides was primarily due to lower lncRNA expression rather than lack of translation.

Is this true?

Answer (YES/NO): NO